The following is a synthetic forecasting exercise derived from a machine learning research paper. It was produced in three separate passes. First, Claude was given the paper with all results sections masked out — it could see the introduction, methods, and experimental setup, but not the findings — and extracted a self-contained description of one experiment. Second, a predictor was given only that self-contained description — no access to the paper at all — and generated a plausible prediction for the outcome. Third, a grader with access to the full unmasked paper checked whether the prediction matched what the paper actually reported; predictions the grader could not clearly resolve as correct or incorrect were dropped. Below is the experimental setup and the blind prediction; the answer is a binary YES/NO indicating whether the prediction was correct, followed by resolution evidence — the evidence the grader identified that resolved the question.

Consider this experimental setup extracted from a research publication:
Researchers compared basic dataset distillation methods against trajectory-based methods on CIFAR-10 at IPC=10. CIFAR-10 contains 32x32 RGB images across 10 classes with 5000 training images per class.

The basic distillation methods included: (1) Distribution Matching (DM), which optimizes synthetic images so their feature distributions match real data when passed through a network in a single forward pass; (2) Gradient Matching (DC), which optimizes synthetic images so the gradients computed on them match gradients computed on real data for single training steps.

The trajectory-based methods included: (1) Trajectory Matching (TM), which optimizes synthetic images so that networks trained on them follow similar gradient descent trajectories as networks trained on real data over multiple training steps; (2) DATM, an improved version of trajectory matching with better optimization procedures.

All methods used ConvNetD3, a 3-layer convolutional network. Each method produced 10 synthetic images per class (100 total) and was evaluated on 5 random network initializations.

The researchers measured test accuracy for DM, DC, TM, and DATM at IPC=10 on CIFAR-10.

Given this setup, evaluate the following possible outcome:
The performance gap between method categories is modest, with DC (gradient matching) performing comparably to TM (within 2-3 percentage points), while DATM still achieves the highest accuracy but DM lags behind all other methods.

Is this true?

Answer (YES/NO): NO